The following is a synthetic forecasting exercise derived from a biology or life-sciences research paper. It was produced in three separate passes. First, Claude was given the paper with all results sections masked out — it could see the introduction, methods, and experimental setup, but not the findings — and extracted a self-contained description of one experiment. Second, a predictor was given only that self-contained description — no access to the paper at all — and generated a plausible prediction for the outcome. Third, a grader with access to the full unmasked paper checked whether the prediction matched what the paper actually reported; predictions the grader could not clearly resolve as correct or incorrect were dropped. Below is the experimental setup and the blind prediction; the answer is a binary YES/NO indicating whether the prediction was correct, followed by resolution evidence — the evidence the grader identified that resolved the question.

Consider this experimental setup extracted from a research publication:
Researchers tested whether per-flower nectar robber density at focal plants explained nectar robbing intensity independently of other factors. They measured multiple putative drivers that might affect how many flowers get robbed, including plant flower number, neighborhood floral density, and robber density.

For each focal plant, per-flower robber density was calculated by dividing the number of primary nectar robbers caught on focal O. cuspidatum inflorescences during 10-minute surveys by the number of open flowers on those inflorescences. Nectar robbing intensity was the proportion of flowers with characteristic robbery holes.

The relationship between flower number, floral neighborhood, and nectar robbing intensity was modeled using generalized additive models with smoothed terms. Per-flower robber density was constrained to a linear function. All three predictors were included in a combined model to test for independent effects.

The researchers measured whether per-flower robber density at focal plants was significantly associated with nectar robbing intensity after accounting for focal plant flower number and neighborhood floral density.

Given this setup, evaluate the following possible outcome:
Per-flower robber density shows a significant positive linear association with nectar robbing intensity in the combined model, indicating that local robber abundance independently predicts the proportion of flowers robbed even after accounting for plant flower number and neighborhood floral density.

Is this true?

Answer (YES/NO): YES